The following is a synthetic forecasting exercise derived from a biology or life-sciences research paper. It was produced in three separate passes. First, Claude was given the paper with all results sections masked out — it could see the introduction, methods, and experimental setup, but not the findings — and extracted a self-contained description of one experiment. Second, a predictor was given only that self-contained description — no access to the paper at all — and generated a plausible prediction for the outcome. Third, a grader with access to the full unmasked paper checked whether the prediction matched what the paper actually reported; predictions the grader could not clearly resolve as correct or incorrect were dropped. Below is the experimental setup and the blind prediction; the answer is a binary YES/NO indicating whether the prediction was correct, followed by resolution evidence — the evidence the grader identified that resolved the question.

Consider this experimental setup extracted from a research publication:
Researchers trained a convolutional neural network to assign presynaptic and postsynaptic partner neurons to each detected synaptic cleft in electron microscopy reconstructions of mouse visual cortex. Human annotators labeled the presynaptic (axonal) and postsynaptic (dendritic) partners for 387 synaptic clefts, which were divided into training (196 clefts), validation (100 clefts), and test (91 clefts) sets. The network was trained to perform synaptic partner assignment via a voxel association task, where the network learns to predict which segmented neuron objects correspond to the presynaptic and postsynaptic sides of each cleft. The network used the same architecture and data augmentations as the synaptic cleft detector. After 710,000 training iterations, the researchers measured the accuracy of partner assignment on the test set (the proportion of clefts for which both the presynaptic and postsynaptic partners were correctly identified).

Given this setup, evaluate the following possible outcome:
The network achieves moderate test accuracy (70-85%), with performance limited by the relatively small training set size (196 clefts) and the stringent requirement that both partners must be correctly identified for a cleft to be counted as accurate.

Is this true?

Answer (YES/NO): NO